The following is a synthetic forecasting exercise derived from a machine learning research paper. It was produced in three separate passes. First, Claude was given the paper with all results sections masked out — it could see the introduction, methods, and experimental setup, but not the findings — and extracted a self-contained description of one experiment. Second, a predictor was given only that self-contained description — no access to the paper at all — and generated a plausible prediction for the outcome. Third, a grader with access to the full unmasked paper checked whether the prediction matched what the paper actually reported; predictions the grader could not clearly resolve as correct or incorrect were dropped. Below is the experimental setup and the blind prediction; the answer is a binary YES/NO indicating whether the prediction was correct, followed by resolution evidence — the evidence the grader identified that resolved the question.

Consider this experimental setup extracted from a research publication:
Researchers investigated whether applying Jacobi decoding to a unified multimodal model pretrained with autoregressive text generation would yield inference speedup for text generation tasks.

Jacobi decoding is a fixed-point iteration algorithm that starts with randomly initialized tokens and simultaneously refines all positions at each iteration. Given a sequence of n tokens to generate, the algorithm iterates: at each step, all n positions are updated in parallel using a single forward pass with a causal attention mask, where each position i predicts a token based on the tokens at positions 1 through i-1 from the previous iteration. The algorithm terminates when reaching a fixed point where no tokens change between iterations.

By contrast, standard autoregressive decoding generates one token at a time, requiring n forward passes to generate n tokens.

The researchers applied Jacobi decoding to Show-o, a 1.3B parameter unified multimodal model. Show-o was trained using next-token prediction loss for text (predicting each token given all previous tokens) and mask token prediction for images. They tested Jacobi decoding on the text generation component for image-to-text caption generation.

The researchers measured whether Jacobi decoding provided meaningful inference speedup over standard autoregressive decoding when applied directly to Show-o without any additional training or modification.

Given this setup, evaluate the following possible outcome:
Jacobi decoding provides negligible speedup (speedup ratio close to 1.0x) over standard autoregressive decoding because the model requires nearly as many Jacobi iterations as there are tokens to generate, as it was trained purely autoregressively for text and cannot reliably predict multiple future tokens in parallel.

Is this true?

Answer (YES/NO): YES